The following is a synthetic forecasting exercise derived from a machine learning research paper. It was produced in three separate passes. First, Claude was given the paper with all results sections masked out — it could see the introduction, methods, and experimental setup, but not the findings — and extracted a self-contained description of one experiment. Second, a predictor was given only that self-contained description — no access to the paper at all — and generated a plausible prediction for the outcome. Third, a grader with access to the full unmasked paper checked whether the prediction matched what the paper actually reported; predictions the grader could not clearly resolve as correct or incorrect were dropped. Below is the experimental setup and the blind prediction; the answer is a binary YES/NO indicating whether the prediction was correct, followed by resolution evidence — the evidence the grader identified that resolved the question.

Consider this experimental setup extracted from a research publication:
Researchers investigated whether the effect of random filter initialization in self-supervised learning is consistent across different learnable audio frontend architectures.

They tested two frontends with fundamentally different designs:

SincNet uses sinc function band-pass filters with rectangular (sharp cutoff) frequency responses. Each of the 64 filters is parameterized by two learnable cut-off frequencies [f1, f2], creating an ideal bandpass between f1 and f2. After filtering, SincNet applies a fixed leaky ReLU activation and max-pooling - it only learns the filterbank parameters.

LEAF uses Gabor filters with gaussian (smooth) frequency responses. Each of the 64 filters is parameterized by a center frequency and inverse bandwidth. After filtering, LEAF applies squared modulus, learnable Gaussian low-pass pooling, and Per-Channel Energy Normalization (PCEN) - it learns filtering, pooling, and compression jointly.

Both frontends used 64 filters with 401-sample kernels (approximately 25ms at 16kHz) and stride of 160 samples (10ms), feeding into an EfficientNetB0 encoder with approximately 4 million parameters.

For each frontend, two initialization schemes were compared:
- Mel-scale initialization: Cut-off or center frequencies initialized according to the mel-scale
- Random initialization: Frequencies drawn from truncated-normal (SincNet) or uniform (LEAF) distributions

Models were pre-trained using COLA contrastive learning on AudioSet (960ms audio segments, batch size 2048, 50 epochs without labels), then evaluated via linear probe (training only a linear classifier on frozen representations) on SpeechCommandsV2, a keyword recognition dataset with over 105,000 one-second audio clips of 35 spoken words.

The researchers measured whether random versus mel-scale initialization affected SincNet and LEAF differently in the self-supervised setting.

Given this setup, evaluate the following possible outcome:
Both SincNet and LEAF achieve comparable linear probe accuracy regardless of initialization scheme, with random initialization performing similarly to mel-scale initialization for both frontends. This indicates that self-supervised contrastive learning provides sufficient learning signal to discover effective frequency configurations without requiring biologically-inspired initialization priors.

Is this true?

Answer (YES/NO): NO